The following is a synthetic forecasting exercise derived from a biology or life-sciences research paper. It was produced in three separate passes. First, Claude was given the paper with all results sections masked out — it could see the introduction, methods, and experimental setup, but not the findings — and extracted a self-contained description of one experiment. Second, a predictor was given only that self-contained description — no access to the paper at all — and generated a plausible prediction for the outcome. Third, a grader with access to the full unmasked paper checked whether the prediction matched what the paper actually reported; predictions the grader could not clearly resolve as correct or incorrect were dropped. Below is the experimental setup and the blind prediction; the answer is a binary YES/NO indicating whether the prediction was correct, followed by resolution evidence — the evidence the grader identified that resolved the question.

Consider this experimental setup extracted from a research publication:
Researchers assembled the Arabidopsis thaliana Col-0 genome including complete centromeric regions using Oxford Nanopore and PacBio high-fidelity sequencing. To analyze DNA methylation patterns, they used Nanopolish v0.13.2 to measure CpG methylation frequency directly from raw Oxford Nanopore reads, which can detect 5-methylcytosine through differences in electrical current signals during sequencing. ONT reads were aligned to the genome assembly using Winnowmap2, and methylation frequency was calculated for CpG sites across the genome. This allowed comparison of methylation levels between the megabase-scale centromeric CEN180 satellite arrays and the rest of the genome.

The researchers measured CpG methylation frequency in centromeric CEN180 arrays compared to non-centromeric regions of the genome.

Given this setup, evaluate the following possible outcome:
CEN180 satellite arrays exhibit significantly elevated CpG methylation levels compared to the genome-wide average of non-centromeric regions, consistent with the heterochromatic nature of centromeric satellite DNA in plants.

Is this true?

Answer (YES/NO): NO